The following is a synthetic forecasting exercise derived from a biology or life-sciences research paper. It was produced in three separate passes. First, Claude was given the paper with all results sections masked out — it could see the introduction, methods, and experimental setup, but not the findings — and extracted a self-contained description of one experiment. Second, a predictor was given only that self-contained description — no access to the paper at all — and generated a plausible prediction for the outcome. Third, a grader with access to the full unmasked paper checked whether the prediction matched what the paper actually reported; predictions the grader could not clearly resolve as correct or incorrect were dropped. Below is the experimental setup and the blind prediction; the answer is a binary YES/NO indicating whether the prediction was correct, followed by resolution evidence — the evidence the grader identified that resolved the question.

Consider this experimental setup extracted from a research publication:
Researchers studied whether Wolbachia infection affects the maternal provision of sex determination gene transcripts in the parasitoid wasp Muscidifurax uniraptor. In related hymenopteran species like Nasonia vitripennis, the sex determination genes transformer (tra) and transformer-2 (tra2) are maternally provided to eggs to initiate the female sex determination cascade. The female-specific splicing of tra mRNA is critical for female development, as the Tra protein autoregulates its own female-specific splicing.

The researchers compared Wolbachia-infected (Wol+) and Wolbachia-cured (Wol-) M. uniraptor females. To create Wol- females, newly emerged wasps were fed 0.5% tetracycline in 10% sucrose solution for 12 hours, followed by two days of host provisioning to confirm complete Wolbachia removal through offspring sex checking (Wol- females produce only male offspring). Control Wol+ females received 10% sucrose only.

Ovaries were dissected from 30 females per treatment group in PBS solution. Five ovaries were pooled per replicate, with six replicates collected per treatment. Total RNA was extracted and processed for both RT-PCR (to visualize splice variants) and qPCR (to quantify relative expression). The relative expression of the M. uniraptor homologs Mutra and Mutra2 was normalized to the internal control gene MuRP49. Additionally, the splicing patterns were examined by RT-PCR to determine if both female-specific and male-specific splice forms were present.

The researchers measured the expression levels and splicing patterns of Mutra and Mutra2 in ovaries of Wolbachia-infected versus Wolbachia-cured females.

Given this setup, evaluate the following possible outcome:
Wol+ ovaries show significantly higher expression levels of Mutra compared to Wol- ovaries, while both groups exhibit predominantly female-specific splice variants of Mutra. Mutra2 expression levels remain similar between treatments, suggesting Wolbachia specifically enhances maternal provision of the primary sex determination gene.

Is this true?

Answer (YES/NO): NO